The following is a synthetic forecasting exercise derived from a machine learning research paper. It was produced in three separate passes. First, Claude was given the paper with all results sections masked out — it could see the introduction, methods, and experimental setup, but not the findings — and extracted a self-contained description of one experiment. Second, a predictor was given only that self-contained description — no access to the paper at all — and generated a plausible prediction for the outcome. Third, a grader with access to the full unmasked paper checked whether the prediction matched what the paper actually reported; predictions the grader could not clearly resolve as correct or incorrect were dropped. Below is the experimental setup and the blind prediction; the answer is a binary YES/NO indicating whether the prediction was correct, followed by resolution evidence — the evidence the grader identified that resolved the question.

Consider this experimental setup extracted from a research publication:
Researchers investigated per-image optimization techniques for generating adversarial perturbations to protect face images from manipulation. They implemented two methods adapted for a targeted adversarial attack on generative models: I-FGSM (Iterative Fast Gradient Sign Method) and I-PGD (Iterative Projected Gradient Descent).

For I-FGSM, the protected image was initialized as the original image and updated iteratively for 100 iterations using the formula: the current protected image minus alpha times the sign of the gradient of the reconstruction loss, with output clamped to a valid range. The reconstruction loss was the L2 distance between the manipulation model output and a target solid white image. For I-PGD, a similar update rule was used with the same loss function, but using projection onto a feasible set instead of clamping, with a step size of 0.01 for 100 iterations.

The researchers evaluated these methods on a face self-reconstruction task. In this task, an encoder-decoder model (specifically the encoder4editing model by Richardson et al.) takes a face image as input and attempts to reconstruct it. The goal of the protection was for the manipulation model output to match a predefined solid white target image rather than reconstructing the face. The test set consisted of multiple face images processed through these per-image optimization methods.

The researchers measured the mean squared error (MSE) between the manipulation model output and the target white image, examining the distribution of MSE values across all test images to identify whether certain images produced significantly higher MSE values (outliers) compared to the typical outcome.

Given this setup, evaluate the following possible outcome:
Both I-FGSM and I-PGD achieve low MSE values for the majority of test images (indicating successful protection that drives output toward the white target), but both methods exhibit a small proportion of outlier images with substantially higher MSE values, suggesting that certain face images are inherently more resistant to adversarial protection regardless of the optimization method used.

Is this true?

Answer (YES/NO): YES